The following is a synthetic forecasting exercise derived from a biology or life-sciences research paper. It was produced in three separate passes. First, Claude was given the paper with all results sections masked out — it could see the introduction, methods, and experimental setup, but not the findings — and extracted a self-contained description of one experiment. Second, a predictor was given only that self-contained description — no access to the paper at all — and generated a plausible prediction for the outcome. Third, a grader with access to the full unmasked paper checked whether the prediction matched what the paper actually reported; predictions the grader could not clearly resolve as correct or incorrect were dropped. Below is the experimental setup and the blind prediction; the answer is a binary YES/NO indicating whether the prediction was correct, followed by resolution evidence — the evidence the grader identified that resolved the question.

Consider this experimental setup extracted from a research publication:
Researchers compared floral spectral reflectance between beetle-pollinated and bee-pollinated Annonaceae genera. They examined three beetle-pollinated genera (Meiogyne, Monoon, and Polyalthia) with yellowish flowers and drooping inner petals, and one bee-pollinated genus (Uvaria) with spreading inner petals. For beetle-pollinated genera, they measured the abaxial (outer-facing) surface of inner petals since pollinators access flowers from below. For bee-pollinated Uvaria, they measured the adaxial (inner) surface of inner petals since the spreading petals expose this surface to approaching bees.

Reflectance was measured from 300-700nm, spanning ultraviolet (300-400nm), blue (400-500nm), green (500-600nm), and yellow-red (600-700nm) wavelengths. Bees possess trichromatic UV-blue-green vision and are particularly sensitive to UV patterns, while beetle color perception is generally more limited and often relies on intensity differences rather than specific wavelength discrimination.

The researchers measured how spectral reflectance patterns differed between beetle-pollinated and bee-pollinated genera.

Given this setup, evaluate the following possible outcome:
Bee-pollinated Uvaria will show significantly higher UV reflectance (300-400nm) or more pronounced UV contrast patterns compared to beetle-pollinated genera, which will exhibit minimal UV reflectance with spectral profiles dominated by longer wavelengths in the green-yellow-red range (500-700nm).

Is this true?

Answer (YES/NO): NO